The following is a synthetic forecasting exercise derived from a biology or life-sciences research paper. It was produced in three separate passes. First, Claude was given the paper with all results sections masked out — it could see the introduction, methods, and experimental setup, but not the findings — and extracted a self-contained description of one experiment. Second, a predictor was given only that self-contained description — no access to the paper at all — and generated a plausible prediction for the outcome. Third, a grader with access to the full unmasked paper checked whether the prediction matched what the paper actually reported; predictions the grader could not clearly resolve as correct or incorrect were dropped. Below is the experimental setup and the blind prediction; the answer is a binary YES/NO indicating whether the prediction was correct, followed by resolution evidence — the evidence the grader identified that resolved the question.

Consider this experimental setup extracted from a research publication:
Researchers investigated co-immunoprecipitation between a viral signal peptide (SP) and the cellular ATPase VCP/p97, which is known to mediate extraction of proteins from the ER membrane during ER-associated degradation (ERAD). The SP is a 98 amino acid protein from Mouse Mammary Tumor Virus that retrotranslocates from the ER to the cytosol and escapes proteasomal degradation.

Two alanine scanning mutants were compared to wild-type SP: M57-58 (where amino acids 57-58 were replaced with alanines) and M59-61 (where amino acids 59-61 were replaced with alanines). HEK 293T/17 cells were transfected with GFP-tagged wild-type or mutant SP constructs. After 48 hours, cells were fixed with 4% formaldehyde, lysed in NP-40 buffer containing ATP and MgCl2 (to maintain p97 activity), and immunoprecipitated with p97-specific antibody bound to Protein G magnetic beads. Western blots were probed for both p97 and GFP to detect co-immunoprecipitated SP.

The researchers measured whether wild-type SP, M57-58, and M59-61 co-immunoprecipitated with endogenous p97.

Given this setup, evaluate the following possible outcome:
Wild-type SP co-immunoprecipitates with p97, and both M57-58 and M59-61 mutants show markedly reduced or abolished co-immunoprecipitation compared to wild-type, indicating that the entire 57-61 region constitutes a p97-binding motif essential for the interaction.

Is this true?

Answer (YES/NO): NO